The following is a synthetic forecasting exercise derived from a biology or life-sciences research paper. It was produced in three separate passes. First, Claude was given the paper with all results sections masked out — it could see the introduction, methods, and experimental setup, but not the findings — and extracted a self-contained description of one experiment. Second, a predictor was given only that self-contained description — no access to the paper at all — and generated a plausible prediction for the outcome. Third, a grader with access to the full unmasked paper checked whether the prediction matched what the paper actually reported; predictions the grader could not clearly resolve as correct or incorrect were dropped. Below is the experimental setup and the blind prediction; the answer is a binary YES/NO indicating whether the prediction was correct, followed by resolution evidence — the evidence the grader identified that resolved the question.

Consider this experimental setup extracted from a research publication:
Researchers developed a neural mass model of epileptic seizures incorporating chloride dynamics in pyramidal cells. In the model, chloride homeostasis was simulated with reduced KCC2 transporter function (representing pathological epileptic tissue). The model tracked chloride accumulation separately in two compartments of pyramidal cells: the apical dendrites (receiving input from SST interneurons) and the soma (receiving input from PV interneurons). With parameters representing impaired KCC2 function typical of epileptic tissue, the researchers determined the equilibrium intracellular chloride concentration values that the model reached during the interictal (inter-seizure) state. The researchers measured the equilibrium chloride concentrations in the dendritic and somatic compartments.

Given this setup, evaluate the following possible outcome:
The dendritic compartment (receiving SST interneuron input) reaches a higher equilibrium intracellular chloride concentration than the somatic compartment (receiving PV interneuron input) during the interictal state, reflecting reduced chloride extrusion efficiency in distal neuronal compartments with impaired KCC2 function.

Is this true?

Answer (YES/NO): YES